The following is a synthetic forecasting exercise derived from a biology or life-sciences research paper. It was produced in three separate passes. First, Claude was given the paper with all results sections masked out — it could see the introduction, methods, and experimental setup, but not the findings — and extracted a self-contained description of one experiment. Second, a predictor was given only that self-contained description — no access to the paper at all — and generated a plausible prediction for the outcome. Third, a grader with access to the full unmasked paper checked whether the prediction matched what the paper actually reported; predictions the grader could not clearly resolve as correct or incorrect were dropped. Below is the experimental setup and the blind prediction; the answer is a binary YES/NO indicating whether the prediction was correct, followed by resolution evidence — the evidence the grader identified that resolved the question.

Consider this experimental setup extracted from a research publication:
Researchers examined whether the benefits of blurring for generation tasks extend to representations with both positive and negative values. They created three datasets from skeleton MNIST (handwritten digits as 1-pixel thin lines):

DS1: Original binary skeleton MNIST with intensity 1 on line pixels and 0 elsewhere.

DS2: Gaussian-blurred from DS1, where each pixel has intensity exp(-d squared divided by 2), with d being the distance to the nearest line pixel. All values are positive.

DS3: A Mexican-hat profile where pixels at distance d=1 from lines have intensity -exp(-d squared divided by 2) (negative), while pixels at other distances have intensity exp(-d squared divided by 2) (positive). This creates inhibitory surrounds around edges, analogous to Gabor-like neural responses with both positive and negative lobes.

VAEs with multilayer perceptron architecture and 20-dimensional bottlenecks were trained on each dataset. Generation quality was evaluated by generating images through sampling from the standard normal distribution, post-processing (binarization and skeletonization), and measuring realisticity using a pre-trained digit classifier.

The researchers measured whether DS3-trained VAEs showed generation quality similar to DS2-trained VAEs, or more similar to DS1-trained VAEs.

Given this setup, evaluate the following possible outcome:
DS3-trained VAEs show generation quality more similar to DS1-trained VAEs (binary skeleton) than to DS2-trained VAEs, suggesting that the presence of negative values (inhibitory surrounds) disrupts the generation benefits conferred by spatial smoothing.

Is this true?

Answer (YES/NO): NO